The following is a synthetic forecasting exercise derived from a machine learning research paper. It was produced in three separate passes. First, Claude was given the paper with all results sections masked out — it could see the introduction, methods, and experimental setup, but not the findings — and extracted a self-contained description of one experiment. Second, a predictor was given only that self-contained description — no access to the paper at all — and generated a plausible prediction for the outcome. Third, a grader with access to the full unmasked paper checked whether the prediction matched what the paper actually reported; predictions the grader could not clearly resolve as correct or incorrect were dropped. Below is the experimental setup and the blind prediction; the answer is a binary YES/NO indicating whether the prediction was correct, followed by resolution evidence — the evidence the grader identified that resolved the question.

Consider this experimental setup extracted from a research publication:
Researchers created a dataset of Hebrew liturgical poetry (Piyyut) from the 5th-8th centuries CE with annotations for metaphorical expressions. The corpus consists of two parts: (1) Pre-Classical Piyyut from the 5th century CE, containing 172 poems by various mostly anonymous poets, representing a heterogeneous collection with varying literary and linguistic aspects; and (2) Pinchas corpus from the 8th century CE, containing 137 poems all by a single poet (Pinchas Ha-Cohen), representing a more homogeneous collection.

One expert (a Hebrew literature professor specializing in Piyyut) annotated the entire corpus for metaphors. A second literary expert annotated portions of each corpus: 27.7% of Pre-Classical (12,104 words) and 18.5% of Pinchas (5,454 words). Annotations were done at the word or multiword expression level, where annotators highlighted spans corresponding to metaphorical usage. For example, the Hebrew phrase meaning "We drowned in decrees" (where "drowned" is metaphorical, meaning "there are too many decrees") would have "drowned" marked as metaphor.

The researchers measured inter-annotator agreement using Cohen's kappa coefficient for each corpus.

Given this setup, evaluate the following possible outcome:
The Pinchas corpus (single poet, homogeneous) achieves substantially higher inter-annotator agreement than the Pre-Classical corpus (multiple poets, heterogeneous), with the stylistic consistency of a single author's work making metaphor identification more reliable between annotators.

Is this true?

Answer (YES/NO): NO